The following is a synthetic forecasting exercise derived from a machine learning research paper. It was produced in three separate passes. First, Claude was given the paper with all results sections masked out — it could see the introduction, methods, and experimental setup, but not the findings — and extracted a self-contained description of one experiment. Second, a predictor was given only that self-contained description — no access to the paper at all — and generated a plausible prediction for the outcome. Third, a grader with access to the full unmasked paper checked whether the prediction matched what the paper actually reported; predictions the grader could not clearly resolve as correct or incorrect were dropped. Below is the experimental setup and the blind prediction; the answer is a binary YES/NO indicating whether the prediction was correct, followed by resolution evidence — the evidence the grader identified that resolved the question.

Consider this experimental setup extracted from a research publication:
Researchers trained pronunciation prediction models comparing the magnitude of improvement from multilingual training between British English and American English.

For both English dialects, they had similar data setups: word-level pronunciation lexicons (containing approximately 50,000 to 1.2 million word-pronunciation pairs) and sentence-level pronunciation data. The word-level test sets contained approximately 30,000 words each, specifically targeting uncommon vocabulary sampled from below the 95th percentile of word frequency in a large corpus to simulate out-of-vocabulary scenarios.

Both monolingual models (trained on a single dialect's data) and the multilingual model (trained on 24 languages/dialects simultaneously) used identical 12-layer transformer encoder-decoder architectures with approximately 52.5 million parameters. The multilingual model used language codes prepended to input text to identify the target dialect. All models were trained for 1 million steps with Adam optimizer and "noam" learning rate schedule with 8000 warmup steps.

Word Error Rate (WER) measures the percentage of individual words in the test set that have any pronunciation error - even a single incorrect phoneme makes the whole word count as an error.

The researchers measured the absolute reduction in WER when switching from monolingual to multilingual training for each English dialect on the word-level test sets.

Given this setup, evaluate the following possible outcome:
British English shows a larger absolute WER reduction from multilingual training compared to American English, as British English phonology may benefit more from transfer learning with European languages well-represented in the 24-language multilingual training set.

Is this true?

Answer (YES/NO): YES